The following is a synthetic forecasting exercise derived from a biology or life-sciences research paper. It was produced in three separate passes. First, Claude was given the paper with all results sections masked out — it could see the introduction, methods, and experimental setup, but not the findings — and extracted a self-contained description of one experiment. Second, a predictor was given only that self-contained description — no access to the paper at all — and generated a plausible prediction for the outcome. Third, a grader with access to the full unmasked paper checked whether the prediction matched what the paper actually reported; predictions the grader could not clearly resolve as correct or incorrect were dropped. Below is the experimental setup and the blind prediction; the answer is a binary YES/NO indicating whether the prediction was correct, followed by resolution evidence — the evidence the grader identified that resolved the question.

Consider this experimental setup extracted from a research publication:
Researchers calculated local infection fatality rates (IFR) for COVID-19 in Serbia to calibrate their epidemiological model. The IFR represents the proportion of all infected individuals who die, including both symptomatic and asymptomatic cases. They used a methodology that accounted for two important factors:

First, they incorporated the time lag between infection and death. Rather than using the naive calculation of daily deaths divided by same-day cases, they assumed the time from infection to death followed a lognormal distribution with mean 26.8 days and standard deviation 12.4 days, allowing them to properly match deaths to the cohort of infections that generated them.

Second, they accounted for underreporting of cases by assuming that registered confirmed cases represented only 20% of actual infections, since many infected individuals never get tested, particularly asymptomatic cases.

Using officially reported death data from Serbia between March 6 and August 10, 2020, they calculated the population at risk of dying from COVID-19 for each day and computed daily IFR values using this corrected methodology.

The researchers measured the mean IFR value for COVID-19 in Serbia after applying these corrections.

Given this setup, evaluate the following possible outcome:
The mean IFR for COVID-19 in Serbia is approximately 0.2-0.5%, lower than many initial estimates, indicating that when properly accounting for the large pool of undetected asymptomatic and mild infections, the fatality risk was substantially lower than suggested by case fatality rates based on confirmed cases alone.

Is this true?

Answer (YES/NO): NO